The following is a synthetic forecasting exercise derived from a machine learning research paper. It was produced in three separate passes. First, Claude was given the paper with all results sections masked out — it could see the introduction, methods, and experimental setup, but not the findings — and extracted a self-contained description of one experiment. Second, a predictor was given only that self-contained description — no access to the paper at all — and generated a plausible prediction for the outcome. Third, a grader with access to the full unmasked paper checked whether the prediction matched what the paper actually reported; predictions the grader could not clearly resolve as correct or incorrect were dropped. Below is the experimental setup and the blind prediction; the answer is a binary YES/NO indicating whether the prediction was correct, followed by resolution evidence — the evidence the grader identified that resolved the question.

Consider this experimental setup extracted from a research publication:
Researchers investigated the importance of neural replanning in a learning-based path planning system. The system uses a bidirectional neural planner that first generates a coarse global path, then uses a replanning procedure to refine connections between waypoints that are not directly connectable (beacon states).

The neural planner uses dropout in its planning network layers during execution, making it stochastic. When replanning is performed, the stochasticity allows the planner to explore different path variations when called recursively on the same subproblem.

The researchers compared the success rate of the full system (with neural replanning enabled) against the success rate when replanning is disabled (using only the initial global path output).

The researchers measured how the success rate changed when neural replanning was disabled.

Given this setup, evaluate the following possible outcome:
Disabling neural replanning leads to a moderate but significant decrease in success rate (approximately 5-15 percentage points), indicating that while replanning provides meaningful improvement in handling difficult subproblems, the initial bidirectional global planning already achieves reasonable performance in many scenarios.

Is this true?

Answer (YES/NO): NO